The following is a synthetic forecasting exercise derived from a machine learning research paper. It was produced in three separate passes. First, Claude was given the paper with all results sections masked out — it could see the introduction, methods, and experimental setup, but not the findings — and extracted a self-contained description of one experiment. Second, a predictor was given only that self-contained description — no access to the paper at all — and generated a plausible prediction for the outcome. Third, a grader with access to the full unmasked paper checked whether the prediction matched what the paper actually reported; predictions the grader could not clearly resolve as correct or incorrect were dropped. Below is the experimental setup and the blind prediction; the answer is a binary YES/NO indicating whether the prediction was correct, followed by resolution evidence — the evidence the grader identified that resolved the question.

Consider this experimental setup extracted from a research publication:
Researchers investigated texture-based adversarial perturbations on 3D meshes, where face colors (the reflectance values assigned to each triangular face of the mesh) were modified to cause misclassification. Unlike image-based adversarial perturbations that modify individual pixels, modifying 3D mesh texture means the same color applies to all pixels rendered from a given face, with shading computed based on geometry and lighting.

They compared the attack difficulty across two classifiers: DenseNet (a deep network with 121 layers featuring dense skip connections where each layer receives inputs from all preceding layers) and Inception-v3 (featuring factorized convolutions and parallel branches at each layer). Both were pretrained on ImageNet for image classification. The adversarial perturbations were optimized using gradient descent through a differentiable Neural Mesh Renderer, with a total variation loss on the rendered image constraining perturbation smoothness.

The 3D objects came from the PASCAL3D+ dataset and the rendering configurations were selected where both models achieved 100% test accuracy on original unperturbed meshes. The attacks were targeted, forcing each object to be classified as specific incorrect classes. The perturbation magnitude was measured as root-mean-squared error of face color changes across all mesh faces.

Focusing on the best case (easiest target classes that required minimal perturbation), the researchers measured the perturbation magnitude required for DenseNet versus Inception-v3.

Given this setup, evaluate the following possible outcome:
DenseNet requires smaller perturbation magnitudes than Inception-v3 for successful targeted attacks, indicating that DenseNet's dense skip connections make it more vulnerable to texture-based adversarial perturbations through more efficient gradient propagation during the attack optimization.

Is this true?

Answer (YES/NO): NO